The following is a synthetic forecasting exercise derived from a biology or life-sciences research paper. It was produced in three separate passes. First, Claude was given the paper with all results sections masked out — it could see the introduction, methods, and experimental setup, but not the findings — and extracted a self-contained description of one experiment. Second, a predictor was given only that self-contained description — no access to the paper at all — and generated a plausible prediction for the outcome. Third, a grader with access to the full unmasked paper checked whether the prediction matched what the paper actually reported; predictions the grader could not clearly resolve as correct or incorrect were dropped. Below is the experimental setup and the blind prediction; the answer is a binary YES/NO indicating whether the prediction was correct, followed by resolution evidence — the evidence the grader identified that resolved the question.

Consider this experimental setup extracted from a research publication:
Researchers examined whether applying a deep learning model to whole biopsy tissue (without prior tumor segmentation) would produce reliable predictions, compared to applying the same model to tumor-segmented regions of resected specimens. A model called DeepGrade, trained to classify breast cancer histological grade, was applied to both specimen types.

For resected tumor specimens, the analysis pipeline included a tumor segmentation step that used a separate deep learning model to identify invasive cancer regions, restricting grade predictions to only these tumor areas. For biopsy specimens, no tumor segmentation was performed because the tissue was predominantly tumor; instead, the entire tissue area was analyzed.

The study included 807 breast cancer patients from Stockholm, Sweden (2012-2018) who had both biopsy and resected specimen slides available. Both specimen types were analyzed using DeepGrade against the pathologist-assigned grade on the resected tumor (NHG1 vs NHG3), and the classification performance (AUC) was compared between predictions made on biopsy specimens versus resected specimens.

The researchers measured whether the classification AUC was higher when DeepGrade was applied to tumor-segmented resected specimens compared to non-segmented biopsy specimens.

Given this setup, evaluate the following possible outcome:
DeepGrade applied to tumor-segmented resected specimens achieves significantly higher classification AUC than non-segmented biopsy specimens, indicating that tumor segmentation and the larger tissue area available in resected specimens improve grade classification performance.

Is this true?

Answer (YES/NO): NO